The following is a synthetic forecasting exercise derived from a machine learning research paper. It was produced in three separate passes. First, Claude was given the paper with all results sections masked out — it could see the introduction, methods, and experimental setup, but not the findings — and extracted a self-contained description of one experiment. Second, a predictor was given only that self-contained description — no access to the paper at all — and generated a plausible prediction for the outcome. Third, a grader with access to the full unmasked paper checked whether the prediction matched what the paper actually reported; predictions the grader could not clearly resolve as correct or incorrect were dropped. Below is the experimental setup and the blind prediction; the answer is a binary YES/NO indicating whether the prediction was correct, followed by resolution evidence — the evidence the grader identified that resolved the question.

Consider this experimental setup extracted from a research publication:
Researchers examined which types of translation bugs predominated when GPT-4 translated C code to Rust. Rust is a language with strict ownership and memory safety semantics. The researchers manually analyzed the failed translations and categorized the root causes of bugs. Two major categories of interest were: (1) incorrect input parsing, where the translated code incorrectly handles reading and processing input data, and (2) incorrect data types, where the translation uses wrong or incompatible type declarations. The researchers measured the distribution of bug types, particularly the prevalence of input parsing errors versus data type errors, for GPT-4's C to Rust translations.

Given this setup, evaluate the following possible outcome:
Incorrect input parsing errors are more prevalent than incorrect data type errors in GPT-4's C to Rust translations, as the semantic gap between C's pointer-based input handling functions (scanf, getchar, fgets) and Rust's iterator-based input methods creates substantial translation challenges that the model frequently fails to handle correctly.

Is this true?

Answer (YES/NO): YES